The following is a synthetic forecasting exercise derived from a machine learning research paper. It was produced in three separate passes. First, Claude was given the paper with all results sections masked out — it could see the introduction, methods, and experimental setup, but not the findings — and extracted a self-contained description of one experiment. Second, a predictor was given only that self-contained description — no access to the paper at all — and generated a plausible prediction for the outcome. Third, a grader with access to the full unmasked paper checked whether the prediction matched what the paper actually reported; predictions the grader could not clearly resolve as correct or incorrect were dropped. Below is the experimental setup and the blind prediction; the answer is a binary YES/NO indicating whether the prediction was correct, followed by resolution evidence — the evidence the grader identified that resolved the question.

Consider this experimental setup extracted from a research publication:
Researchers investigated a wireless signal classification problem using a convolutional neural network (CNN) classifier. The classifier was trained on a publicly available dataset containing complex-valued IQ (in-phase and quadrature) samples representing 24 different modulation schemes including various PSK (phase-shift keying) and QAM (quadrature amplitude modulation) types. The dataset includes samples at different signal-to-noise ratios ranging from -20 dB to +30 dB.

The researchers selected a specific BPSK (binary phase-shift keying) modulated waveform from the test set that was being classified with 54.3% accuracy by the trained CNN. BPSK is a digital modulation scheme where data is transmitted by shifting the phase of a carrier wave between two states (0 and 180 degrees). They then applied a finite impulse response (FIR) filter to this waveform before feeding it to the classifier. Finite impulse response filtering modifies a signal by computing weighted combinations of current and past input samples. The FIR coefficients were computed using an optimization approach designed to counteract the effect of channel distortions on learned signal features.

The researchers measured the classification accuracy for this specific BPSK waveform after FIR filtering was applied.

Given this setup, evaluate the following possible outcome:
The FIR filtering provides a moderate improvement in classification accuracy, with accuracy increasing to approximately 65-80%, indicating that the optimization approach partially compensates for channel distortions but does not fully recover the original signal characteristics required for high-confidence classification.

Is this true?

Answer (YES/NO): NO